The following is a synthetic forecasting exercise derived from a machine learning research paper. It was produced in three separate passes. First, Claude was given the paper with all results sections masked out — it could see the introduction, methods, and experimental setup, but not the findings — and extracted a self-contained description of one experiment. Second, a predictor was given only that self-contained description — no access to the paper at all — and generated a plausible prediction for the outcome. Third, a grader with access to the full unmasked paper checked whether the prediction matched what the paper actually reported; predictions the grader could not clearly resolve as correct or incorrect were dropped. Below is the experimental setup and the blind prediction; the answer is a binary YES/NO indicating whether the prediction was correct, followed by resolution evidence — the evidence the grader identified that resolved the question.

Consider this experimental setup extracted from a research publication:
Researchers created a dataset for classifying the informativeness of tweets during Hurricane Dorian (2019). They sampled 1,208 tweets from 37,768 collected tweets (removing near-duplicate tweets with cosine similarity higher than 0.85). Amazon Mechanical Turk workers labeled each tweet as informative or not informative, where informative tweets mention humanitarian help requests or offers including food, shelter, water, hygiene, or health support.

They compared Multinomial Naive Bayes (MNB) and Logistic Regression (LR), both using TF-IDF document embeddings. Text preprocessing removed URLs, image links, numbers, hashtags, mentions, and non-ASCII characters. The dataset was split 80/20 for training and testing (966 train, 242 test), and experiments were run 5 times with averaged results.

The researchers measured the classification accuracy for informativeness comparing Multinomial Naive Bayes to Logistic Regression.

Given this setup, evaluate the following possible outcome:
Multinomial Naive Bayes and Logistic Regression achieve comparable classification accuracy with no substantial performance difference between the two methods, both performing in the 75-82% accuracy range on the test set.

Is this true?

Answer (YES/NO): NO